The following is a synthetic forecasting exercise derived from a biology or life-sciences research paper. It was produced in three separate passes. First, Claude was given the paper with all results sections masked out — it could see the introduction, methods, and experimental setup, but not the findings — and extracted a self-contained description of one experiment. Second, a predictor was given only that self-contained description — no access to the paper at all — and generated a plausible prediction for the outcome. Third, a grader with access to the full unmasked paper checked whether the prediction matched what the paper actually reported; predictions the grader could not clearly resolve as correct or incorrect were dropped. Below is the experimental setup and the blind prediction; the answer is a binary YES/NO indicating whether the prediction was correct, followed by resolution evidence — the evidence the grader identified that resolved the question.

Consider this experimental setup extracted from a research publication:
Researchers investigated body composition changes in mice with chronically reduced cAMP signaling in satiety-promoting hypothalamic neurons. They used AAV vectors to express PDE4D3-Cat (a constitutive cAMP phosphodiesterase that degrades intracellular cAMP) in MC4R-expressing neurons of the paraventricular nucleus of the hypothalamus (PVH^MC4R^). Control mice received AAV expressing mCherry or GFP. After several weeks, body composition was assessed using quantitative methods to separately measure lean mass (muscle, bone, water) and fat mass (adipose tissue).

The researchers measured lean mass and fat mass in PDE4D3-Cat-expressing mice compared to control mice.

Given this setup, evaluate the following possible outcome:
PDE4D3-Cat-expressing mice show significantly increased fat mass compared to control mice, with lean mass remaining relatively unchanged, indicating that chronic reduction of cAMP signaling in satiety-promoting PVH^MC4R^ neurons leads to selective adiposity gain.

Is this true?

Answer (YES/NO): NO